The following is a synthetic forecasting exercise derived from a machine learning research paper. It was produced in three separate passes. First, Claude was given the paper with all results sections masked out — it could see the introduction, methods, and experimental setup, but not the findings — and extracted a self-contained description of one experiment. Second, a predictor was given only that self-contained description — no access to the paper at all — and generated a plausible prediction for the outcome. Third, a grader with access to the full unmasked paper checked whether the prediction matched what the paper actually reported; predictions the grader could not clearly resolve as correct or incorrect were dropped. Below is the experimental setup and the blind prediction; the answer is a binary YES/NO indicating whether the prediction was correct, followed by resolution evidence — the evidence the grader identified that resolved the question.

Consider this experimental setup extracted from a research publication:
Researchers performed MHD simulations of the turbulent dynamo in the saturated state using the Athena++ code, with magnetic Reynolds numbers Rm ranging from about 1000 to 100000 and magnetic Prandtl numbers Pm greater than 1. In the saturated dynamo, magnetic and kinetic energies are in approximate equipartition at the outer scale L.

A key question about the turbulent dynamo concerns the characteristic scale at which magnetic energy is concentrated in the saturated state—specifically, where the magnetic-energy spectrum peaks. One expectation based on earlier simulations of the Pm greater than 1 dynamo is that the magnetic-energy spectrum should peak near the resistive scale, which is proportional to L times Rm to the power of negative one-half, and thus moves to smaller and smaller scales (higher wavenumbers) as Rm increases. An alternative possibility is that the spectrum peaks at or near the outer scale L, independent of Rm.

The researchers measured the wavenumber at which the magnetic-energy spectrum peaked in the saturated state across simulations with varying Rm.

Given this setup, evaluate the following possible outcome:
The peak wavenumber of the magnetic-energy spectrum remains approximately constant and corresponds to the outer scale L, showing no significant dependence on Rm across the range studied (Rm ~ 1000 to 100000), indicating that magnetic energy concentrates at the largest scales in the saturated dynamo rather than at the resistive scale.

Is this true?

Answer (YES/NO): NO